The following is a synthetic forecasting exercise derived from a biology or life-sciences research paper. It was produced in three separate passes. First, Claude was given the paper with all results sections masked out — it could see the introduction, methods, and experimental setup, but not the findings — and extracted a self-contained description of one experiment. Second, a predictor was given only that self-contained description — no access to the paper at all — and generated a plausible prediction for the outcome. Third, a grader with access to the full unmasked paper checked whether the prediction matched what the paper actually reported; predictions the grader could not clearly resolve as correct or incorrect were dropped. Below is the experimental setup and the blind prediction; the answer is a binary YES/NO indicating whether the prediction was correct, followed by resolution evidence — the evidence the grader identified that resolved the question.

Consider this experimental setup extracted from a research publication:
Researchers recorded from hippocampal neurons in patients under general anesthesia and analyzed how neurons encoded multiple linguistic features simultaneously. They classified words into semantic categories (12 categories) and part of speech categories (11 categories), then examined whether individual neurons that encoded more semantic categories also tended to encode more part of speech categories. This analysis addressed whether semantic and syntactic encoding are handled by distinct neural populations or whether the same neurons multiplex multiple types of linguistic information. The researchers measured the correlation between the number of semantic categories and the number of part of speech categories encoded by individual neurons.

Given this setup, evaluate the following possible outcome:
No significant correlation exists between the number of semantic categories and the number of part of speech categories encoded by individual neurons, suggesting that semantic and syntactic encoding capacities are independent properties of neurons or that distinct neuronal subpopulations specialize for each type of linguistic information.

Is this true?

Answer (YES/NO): NO